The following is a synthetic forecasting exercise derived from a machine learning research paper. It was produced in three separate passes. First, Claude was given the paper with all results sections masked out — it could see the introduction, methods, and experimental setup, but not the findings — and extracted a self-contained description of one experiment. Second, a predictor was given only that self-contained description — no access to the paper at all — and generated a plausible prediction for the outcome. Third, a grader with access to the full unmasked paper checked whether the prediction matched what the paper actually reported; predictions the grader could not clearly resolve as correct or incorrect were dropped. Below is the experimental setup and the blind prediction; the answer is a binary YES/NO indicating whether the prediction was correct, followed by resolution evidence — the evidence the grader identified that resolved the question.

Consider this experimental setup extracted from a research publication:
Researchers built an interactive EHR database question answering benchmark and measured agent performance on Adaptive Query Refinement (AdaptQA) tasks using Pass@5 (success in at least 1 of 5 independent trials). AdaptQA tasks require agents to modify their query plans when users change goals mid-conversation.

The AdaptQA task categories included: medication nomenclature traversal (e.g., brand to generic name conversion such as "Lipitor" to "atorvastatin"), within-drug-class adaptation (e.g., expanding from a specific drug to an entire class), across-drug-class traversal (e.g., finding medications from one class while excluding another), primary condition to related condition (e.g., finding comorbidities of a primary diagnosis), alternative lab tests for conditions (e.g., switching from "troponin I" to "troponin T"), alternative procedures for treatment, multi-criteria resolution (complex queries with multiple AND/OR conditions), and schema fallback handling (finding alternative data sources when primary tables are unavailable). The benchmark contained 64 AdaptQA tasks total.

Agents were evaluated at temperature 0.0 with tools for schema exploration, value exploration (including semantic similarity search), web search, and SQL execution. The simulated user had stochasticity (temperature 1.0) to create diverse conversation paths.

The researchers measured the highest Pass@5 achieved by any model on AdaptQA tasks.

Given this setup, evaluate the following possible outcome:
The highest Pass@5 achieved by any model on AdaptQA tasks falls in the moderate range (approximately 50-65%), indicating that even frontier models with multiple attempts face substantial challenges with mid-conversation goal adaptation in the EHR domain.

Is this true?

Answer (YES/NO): NO